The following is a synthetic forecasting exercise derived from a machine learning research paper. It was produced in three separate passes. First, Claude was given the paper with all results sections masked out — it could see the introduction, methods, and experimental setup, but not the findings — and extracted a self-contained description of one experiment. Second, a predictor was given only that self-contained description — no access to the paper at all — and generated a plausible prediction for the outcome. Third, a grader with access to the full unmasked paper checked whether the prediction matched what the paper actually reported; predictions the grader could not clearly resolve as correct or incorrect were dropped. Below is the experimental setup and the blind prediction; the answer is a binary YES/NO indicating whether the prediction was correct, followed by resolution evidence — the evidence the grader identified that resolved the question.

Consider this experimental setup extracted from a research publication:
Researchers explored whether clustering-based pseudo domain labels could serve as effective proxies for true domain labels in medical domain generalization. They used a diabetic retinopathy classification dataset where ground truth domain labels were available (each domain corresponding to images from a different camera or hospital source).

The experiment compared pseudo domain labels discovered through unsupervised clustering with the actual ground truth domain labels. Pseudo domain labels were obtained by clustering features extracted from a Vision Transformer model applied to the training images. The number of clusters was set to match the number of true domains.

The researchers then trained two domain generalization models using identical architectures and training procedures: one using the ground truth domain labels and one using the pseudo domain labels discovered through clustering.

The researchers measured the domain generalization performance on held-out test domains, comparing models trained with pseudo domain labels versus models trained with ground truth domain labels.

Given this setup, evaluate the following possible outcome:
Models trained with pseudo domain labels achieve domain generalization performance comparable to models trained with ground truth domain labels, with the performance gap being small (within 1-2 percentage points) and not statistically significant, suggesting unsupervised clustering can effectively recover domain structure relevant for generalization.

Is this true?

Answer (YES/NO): NO